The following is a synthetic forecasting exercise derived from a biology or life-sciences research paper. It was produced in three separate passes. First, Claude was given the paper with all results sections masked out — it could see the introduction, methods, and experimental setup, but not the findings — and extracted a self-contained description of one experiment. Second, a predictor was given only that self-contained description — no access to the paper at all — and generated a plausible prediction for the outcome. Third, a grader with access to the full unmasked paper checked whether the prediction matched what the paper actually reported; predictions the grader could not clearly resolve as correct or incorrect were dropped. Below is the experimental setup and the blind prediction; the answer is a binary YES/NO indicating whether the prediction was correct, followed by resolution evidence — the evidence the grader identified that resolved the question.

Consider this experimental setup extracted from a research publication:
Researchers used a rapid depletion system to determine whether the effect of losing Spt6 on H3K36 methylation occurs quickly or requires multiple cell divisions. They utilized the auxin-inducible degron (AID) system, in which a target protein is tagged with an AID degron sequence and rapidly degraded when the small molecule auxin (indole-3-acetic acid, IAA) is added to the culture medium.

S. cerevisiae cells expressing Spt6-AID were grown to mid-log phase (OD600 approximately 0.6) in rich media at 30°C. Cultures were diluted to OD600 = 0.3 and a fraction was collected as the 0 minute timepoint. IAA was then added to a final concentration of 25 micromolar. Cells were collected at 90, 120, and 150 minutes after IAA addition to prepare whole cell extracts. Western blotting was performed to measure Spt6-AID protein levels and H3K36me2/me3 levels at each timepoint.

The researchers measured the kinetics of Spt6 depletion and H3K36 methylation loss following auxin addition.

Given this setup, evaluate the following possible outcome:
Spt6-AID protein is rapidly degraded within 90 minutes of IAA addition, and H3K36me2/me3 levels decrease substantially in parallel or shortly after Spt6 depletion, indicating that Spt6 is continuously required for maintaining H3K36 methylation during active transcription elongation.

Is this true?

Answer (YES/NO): YES